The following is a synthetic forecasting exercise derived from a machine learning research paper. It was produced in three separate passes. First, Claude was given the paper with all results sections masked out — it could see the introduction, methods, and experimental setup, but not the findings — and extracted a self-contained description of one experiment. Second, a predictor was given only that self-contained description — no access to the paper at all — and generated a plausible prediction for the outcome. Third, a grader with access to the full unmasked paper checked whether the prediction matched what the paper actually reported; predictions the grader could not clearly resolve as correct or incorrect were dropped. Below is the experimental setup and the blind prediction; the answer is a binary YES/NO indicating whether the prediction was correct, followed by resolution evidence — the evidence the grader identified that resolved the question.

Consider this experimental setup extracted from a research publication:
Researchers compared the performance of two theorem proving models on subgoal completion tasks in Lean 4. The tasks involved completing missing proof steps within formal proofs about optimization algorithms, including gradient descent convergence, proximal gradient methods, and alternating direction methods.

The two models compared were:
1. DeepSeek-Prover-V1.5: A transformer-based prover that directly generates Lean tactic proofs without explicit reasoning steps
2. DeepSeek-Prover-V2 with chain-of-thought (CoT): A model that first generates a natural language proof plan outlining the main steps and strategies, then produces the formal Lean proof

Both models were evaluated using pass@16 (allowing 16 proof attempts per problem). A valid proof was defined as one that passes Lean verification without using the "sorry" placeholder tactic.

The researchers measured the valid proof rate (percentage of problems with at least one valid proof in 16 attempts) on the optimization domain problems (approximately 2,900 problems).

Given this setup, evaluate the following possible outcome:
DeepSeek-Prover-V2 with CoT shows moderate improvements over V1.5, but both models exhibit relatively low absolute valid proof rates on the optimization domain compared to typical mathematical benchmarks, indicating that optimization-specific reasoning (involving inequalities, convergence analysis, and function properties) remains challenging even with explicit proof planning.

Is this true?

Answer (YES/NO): NO